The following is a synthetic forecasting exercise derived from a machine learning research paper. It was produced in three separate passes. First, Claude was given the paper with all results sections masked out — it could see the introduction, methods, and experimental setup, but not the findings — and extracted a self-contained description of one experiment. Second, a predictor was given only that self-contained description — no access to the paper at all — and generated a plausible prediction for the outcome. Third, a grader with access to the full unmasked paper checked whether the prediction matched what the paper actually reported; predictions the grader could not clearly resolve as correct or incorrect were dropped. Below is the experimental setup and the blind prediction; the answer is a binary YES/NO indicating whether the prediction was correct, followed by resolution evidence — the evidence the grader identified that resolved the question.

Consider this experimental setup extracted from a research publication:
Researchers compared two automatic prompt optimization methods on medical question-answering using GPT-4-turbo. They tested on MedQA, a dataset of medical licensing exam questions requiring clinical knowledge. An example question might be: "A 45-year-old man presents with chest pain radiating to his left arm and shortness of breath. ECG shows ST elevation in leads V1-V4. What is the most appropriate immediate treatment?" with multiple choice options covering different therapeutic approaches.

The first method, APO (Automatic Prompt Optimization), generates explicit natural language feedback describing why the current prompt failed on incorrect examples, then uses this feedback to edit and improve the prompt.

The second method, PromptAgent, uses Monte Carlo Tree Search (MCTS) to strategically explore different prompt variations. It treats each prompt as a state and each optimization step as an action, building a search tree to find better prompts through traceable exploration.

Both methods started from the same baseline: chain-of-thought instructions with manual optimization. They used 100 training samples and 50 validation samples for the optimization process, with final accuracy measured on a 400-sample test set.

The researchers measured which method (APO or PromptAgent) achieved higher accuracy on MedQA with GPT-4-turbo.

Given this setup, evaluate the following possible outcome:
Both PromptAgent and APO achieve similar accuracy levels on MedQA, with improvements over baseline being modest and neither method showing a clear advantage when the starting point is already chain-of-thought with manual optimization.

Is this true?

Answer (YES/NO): NO